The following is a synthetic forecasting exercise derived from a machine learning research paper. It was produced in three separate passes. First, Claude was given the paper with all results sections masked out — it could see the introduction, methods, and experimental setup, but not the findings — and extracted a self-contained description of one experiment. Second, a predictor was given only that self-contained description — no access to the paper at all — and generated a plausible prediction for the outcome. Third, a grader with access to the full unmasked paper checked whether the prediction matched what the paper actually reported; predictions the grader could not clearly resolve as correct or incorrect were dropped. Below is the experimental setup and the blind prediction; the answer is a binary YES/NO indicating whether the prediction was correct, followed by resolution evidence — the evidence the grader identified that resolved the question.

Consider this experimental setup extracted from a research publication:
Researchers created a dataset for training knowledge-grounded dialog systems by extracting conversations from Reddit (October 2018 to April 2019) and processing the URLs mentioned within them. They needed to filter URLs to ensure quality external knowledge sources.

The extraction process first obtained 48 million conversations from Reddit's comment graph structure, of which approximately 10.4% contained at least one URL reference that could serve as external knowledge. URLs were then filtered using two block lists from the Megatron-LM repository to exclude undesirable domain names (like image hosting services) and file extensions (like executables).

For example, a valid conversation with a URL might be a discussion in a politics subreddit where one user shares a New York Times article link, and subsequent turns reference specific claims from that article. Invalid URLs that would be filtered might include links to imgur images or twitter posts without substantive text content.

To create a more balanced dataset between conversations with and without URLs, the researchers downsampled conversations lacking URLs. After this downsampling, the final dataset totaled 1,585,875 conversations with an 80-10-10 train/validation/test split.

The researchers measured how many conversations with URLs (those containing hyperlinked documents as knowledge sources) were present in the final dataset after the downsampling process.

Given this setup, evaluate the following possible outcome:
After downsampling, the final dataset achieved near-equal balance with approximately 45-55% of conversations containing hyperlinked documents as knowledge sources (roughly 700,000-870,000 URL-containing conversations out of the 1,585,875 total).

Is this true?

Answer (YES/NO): NO